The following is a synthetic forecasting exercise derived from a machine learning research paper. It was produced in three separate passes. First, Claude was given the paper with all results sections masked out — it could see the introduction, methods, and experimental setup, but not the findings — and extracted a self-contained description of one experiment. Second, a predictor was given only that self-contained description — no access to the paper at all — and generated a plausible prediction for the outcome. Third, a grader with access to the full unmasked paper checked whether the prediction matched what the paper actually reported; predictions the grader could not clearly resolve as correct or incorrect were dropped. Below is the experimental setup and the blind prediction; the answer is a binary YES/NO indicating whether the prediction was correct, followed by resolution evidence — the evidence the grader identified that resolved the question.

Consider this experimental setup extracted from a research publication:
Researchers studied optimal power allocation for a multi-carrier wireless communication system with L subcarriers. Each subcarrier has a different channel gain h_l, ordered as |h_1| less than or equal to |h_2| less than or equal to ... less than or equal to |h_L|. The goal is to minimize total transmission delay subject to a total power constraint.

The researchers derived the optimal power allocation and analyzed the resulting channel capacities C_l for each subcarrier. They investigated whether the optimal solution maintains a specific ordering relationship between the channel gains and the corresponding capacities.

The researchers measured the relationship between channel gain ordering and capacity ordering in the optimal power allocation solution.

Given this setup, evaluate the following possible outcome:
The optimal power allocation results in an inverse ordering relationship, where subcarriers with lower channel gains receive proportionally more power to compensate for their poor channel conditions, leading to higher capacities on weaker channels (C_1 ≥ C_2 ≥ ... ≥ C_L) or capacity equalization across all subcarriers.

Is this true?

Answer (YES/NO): NO